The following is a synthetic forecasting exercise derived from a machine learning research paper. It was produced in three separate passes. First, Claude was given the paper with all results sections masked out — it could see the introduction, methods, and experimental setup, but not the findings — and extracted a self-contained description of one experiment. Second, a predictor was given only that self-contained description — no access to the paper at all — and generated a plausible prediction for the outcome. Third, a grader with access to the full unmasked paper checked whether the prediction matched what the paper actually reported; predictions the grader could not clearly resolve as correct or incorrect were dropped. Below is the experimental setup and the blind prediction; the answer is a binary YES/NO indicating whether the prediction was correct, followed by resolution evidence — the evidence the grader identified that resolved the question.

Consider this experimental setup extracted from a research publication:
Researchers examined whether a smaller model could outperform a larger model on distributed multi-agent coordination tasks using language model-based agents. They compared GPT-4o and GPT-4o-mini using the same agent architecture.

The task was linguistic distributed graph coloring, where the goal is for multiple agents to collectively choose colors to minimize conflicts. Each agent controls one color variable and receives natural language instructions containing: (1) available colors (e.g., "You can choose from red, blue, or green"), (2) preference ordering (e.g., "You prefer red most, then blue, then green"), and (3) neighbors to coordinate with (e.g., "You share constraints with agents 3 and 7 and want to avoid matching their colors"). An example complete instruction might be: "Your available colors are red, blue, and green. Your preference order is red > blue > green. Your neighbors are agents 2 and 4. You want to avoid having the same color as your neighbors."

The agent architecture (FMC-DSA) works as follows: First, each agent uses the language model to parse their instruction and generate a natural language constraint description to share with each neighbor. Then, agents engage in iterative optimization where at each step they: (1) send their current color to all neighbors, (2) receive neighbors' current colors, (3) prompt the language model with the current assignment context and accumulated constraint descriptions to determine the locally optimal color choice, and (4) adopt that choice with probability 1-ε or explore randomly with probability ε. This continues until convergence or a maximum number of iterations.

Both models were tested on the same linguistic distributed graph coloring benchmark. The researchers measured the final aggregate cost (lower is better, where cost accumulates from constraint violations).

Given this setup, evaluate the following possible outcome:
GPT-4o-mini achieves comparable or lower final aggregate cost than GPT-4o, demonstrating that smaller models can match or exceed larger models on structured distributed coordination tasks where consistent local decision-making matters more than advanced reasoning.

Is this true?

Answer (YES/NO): YES